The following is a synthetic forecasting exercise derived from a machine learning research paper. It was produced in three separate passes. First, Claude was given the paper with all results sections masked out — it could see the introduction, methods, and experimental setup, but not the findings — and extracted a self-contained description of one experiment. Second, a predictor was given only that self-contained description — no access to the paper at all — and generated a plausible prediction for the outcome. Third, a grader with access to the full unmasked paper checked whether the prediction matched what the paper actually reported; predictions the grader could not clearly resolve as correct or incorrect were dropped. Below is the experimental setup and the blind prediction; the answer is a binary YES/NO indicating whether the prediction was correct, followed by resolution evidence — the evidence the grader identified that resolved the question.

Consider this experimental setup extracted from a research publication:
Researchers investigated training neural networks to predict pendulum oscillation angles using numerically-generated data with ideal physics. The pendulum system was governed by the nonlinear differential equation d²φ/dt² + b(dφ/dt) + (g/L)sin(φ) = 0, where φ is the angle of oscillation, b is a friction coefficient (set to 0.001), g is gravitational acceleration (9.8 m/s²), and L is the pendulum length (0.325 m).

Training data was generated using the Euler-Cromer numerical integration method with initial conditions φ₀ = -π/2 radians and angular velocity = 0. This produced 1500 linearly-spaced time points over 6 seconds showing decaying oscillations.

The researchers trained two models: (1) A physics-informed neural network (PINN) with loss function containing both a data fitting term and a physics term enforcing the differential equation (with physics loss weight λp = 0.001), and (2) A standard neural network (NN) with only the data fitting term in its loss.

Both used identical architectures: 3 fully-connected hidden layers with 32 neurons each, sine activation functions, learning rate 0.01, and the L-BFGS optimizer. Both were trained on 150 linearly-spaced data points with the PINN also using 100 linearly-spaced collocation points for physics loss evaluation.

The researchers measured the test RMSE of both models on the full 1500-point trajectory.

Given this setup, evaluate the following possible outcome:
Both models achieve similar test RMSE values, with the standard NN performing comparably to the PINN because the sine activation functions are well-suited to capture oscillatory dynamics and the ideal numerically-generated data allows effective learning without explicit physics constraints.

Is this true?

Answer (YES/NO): YES